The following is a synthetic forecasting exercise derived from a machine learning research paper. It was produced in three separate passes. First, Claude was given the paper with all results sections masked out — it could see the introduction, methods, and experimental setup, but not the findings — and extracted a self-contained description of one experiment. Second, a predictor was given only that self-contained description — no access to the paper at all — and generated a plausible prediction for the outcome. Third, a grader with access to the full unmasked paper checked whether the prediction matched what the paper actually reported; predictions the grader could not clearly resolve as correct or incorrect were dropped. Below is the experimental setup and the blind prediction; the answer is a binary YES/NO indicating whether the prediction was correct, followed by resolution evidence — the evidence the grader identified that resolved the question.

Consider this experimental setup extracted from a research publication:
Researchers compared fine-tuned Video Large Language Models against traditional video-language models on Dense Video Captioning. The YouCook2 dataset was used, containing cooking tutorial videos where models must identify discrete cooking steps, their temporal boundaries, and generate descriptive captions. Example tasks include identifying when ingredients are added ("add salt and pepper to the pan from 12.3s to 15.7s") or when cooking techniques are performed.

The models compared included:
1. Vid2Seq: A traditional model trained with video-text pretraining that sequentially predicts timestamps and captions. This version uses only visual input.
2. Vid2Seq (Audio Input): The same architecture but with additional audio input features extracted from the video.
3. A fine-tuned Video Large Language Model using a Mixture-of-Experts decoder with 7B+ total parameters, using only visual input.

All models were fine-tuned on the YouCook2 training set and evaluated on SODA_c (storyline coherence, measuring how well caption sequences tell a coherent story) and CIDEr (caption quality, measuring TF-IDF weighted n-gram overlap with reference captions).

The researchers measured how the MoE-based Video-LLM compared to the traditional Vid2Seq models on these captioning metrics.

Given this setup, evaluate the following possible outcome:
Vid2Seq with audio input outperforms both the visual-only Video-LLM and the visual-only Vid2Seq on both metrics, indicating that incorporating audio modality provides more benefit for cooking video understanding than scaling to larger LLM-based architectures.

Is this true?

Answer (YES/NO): YES